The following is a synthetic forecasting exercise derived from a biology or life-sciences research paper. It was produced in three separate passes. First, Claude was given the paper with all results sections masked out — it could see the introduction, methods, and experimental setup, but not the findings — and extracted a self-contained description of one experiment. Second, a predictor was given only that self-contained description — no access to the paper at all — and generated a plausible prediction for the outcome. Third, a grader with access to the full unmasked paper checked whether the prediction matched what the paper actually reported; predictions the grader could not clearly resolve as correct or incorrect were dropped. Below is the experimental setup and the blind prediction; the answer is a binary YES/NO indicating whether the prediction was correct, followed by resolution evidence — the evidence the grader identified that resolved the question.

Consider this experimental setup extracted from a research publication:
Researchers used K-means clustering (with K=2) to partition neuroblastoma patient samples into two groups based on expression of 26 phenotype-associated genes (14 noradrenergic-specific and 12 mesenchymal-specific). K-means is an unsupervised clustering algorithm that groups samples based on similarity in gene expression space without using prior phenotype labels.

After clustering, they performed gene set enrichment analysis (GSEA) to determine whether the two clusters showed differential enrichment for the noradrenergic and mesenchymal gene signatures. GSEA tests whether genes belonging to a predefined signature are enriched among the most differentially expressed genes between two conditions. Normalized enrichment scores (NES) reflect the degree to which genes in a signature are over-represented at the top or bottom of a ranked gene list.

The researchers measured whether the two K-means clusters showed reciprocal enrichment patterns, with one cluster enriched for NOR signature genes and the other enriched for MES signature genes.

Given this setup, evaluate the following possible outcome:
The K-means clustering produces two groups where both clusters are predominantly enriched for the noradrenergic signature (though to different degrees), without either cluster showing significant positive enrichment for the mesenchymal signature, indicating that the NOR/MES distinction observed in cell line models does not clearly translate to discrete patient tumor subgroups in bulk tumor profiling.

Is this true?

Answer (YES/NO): NO